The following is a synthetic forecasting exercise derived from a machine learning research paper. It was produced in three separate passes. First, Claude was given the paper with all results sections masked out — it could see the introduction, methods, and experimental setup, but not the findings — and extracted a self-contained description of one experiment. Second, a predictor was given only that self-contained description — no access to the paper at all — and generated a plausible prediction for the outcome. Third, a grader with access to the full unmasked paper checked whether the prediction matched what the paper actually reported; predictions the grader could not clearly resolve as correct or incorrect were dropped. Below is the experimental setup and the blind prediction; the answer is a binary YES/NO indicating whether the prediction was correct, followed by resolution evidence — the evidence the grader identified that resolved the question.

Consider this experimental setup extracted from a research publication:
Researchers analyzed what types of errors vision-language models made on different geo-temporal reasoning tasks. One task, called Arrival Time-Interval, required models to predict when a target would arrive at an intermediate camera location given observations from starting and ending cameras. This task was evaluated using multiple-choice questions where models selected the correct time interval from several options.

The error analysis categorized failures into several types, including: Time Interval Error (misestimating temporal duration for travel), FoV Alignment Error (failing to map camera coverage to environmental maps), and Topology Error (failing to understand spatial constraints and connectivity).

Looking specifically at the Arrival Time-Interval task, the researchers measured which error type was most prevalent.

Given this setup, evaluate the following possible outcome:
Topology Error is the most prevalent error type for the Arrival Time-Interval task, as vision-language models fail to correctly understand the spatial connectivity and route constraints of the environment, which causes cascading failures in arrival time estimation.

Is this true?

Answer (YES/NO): NO